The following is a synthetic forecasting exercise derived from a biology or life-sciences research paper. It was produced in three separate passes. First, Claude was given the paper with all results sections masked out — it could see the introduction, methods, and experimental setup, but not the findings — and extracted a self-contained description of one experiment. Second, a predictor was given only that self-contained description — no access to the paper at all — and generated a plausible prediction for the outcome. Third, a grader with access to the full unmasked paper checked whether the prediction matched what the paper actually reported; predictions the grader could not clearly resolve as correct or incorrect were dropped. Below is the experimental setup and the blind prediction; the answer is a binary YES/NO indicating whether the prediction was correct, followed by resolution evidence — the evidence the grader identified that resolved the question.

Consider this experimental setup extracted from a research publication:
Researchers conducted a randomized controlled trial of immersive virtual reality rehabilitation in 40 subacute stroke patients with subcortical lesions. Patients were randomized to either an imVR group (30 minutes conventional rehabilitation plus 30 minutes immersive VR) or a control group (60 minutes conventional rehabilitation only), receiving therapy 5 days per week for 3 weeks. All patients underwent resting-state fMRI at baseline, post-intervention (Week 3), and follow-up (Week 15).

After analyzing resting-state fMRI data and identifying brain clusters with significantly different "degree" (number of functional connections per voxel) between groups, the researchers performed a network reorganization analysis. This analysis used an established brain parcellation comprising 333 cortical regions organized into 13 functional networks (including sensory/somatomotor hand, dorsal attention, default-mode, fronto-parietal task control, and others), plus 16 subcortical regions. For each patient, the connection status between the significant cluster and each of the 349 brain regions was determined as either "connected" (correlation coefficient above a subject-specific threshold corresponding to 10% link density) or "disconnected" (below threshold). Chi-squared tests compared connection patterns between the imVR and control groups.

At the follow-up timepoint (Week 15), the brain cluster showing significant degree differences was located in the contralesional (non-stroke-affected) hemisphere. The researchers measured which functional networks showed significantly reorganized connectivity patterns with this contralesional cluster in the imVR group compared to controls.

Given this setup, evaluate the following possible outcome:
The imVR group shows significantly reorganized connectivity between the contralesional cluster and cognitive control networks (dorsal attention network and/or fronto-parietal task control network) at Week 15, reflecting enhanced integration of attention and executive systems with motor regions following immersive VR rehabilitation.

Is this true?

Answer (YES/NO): NO